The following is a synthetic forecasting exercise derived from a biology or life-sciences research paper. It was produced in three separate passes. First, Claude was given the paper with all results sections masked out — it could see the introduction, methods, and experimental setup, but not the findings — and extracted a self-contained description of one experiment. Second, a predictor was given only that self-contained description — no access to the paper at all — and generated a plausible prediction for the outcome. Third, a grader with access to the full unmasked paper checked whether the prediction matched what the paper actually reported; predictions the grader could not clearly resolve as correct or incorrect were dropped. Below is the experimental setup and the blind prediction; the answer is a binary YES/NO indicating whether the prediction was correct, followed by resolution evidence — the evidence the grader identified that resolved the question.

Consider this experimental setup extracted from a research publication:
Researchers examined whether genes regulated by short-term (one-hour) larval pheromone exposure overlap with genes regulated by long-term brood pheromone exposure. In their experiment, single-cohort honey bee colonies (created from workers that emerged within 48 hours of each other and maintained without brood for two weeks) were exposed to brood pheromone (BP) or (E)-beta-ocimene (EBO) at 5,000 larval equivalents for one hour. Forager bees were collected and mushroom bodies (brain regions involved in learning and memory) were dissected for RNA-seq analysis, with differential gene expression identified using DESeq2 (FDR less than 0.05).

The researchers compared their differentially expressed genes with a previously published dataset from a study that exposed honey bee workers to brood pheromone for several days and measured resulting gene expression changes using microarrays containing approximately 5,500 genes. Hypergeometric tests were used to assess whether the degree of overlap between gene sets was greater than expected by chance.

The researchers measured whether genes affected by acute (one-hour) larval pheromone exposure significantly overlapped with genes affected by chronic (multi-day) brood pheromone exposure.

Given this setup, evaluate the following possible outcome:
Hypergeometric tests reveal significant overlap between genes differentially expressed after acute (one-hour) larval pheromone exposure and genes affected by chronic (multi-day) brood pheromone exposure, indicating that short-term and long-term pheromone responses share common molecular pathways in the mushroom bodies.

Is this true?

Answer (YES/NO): YES